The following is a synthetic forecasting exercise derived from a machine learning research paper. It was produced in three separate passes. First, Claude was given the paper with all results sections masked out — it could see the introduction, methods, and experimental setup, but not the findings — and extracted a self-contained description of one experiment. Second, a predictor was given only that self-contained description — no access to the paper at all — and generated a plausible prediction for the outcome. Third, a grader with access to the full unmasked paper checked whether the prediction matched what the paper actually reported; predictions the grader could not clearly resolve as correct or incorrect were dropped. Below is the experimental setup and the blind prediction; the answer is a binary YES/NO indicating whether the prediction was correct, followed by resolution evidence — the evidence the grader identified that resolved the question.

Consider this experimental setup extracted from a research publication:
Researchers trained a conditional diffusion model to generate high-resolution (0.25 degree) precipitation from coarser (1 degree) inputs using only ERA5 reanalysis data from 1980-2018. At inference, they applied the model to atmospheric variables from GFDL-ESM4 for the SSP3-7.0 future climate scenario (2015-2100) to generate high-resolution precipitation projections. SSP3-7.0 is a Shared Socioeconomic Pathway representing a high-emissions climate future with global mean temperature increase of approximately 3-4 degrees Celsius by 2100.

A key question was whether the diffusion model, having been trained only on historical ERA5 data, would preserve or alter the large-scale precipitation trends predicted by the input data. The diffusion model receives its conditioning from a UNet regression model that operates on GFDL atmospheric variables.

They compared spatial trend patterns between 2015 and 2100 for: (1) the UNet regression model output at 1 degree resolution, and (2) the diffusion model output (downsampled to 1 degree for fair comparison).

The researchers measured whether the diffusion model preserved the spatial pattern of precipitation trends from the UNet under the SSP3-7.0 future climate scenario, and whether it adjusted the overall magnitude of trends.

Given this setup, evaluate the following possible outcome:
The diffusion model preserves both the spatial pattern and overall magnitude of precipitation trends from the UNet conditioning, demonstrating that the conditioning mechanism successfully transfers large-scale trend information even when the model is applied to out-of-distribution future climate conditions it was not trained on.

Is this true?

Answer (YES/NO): NO